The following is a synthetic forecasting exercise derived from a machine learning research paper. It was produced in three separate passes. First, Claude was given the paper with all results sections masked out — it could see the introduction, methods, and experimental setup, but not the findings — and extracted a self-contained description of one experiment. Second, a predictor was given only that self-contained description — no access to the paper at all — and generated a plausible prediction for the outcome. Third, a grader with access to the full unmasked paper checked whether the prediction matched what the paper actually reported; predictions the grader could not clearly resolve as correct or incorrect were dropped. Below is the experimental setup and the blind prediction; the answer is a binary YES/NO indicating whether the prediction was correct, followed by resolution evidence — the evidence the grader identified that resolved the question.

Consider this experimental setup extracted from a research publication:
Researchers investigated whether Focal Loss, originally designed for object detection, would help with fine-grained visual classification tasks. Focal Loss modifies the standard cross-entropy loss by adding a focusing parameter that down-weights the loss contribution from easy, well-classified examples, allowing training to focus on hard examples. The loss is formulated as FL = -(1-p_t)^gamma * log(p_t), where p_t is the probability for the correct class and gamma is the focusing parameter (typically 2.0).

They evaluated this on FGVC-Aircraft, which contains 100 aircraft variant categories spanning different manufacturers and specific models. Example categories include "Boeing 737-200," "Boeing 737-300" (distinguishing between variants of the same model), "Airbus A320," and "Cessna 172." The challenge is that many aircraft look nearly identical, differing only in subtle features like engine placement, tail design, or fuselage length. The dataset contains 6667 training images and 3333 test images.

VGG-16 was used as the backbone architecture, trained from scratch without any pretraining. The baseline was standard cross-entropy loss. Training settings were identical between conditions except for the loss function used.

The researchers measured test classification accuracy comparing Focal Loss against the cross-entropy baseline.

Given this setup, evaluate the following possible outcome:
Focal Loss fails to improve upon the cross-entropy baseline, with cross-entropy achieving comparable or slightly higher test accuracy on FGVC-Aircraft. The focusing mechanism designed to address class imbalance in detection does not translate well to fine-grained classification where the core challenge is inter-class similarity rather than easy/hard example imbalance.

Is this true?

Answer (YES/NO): YES